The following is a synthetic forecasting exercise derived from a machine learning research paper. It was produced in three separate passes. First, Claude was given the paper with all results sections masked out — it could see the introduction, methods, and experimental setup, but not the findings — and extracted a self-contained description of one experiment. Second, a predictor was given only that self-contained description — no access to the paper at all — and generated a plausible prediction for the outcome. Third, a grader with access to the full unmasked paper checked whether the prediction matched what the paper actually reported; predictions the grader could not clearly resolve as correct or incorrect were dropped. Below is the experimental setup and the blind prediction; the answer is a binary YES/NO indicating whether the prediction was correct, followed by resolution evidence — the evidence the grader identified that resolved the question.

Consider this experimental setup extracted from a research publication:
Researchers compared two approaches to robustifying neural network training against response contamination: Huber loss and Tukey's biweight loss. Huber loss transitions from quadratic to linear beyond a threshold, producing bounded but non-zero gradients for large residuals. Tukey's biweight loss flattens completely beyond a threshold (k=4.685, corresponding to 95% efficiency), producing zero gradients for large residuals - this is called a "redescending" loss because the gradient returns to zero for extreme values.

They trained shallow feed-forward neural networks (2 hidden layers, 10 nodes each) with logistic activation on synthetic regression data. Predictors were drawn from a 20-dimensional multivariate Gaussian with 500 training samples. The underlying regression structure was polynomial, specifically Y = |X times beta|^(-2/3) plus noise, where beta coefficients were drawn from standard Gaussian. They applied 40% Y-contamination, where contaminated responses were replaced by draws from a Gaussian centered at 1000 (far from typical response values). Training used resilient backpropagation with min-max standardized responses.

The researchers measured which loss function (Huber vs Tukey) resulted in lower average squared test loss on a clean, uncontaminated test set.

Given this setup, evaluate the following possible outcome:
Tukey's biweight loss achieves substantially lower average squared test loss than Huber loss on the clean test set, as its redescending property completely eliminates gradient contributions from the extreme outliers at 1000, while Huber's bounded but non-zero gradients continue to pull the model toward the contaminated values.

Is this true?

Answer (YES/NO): NO